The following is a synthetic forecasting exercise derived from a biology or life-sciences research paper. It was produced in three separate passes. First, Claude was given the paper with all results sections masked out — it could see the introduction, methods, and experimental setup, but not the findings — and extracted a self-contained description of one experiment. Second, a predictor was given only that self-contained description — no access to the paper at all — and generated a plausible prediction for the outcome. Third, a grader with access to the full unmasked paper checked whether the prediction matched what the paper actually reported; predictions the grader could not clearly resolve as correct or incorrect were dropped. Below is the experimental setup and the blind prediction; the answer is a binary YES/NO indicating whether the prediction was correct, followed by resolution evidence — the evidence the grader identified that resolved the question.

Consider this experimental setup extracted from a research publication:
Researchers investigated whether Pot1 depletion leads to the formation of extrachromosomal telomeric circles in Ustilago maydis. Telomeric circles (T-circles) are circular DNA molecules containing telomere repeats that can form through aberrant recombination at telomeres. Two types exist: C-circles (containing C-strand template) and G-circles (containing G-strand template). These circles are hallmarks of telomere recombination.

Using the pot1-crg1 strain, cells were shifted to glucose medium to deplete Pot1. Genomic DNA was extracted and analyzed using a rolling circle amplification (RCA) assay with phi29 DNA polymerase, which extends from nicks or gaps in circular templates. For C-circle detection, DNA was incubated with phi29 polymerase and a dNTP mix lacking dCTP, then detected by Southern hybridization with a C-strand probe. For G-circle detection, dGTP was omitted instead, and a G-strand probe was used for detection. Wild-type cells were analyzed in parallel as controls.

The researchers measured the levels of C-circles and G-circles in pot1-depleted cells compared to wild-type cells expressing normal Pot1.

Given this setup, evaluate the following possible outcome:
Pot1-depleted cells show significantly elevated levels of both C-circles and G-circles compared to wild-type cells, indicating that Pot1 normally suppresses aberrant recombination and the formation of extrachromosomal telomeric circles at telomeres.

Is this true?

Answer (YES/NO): NO